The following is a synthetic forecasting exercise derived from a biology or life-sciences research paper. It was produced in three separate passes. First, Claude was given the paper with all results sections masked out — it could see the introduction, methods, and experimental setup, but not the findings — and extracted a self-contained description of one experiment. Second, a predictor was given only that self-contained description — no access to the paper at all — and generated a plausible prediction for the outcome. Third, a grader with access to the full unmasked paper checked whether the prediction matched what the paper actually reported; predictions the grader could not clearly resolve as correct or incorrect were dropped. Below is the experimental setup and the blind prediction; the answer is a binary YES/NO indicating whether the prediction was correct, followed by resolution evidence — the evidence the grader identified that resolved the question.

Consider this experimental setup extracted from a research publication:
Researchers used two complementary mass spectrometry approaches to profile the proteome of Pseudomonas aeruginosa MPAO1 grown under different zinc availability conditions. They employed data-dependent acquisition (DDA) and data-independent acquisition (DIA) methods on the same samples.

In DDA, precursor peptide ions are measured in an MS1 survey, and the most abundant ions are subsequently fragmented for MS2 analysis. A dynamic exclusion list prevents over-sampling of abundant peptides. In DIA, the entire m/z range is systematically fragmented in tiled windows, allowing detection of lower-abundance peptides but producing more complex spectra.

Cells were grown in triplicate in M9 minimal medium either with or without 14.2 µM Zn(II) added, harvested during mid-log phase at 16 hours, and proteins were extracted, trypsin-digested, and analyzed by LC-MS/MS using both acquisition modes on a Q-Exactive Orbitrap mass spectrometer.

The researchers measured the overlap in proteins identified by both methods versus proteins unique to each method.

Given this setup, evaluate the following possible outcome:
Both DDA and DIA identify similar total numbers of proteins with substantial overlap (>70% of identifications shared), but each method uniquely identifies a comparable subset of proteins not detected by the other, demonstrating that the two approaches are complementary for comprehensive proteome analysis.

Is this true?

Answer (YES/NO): YES